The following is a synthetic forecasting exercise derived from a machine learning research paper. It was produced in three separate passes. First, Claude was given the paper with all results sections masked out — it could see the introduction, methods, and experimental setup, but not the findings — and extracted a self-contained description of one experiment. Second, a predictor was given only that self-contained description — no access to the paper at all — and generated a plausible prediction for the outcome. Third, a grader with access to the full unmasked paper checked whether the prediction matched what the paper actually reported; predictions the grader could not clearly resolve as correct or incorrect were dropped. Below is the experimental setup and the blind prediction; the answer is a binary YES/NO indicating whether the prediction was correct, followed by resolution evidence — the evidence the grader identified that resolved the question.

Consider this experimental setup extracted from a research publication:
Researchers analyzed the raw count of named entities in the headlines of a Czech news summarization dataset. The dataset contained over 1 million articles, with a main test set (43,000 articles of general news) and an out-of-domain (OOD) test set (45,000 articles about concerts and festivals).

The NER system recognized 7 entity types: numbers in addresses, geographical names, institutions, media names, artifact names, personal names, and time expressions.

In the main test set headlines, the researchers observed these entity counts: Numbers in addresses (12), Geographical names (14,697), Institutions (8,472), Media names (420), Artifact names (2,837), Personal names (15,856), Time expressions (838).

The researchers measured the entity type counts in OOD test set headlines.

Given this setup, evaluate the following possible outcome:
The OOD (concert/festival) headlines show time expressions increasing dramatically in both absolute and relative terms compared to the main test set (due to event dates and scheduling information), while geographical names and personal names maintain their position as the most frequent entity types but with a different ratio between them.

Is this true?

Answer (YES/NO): NO